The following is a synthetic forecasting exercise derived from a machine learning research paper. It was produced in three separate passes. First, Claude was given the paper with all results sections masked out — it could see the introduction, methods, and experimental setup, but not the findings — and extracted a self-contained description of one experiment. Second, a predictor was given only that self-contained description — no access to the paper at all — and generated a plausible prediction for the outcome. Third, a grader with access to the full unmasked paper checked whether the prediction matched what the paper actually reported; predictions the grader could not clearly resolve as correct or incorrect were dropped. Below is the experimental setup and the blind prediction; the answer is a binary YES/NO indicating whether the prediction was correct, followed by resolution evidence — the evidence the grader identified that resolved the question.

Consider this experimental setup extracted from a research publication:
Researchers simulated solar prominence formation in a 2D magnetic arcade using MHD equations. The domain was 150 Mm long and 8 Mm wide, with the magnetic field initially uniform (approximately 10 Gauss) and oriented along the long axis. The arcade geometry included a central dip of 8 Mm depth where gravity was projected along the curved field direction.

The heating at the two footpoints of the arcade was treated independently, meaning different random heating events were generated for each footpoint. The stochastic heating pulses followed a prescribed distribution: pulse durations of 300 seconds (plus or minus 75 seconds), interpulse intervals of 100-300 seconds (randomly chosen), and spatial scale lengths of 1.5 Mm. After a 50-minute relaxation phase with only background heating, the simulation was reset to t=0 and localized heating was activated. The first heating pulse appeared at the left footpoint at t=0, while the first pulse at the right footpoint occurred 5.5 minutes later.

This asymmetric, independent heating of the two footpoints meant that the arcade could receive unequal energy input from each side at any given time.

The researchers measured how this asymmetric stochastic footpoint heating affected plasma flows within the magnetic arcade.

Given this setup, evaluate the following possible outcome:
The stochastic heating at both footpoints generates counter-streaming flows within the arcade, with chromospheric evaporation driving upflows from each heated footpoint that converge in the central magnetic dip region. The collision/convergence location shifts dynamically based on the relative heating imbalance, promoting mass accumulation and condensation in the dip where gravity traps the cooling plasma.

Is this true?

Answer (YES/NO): YES